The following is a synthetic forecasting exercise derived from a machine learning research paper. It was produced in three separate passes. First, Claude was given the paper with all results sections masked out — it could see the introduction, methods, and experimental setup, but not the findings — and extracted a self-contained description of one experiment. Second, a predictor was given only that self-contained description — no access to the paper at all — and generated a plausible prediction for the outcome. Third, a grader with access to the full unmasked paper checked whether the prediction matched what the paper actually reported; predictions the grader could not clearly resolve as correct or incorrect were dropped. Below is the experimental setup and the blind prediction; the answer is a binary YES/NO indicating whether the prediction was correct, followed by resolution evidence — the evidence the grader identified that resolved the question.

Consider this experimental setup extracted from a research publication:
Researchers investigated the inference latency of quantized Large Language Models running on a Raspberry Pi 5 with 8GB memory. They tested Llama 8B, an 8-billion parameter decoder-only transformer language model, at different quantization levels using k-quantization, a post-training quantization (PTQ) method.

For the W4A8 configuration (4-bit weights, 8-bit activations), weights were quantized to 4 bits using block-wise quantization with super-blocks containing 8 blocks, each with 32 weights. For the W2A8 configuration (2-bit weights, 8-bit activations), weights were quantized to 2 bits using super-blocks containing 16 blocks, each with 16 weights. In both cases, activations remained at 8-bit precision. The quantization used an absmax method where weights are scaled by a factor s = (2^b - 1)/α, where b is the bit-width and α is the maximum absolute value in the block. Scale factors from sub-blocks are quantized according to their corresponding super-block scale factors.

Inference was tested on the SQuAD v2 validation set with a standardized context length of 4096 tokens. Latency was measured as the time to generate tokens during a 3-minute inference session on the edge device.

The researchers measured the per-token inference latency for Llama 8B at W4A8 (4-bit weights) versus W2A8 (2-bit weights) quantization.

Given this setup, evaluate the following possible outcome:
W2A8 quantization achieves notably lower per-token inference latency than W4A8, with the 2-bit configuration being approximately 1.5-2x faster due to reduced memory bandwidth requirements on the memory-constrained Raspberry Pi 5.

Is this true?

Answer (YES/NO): NO